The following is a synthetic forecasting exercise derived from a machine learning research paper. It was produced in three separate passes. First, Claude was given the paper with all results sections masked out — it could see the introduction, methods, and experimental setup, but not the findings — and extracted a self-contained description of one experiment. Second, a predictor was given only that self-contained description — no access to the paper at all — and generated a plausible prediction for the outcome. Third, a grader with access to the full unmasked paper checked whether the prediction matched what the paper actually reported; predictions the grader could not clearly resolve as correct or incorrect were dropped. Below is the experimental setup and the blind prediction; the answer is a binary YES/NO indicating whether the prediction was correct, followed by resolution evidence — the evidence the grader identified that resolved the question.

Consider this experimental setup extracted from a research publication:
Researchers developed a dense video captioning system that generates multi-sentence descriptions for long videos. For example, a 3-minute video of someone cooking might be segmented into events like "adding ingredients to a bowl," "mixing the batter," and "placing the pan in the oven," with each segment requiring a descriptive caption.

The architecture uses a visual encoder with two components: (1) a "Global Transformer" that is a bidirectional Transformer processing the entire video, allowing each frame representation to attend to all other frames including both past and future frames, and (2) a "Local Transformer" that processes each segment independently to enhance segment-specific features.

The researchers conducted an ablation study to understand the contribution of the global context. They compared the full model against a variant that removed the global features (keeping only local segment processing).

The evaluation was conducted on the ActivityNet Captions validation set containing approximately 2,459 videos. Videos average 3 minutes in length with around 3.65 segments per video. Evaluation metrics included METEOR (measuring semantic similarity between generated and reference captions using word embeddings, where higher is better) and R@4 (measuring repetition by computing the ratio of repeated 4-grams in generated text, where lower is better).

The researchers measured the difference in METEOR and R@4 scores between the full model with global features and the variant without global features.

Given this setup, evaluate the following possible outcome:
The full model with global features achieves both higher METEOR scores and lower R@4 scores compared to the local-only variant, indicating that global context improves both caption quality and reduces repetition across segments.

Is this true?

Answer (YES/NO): YES